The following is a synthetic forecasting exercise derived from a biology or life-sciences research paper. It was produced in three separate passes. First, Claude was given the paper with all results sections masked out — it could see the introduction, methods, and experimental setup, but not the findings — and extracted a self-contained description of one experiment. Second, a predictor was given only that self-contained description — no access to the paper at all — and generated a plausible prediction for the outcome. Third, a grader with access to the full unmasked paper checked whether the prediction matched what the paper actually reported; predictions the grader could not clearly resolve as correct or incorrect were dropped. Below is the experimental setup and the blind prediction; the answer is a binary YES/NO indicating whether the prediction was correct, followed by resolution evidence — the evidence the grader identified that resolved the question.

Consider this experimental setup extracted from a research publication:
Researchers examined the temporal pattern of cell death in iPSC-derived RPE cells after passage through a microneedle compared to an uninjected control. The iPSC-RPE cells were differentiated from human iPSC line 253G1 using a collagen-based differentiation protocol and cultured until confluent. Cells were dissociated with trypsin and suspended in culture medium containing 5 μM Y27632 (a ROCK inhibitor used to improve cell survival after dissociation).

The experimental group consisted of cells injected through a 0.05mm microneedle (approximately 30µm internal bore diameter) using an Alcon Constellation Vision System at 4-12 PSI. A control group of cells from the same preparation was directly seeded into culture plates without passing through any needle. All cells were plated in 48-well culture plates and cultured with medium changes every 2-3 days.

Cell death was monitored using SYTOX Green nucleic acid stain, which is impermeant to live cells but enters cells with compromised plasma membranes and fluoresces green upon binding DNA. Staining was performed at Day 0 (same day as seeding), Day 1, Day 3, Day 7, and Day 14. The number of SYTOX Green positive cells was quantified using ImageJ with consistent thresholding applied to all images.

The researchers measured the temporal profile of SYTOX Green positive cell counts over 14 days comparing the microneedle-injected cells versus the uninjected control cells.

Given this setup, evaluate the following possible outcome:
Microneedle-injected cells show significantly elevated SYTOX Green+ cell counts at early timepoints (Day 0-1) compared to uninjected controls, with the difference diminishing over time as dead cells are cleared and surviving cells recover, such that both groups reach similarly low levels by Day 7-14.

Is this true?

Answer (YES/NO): NO